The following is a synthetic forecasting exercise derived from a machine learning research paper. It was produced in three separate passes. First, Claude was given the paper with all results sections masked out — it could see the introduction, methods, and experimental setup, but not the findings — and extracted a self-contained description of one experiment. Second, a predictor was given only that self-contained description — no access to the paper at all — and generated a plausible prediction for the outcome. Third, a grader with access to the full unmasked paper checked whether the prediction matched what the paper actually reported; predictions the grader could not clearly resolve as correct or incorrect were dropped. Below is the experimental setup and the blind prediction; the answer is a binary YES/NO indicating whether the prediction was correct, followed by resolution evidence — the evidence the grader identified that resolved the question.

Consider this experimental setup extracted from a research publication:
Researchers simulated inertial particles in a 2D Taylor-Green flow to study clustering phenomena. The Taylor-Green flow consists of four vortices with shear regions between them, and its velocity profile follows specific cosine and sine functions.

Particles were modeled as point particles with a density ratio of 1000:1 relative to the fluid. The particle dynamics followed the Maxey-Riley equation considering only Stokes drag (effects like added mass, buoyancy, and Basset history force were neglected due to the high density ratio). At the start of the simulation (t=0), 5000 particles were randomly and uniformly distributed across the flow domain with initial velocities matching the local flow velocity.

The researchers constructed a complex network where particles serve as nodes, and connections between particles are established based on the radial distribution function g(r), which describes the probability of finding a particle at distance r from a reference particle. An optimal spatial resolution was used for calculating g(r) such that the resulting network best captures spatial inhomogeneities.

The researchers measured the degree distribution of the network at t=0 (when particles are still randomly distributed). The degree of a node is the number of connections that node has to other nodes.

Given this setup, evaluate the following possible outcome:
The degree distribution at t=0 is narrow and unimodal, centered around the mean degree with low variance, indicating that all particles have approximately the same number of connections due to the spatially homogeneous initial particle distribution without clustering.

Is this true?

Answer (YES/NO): NO